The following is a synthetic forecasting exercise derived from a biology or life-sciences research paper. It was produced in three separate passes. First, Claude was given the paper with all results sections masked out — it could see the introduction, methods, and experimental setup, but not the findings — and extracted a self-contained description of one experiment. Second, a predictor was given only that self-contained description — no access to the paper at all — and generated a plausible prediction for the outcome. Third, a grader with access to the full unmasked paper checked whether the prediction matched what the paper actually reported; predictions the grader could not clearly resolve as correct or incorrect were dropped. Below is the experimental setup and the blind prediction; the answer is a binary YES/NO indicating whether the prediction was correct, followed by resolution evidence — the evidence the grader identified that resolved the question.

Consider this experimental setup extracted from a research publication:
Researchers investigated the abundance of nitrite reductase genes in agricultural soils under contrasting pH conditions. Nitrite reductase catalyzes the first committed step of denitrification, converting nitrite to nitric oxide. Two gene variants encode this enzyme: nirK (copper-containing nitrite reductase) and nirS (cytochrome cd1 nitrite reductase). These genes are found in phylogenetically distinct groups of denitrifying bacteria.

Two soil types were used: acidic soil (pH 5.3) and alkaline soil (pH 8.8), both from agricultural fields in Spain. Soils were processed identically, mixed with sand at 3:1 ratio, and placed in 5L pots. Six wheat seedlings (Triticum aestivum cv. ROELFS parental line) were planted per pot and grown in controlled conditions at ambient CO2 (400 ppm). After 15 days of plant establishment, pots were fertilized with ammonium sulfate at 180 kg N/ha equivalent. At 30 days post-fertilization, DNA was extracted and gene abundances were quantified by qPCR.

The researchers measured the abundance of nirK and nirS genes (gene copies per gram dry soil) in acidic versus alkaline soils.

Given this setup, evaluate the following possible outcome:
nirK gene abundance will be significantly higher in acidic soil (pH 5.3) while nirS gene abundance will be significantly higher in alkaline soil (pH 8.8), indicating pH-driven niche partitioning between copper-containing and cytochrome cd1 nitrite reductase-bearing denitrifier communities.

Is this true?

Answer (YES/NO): NO